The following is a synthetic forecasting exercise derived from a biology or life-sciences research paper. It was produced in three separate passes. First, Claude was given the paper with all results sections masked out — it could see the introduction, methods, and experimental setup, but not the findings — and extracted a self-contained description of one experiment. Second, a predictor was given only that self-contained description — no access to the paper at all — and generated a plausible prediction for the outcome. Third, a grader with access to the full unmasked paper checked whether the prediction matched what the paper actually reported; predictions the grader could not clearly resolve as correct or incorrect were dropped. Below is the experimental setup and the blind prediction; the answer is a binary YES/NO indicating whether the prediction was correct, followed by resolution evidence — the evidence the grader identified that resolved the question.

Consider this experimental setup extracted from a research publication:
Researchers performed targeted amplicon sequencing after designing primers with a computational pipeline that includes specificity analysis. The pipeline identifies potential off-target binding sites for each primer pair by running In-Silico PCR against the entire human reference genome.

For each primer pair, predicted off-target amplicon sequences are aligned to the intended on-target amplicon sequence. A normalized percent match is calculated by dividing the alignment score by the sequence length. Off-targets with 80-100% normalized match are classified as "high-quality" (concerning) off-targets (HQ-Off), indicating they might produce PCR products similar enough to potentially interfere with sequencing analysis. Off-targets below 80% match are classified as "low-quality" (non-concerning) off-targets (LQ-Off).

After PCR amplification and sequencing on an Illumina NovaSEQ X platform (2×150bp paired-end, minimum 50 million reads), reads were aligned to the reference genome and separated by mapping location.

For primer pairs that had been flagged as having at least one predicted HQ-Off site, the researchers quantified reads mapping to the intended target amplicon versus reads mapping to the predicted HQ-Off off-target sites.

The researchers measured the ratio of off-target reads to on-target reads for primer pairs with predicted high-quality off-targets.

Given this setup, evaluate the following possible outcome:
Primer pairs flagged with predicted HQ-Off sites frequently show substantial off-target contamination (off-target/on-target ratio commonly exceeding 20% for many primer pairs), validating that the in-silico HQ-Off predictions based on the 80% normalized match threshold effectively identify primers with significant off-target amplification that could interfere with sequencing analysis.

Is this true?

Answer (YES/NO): NO